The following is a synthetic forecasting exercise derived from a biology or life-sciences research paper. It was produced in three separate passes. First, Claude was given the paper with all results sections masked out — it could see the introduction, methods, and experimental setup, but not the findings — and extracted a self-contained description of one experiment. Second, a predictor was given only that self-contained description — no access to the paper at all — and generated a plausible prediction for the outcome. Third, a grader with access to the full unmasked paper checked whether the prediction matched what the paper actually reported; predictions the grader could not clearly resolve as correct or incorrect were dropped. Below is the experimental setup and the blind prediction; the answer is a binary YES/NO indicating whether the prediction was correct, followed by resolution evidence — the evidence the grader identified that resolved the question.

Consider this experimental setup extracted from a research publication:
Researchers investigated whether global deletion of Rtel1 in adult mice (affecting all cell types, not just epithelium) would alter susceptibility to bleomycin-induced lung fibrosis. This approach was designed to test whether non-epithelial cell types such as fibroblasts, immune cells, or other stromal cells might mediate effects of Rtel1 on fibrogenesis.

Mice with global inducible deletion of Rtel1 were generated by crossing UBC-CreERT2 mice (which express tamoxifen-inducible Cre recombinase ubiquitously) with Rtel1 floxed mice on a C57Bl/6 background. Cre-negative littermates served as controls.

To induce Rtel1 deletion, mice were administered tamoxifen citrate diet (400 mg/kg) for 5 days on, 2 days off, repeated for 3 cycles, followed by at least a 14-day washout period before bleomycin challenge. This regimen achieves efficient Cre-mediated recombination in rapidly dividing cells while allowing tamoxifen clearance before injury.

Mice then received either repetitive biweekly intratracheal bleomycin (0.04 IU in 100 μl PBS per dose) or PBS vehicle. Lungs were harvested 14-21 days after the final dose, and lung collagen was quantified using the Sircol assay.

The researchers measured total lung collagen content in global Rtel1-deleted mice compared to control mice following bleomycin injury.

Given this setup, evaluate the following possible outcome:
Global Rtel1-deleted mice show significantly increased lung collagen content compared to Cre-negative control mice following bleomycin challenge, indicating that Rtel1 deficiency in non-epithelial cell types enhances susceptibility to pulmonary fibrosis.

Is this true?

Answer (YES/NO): NO